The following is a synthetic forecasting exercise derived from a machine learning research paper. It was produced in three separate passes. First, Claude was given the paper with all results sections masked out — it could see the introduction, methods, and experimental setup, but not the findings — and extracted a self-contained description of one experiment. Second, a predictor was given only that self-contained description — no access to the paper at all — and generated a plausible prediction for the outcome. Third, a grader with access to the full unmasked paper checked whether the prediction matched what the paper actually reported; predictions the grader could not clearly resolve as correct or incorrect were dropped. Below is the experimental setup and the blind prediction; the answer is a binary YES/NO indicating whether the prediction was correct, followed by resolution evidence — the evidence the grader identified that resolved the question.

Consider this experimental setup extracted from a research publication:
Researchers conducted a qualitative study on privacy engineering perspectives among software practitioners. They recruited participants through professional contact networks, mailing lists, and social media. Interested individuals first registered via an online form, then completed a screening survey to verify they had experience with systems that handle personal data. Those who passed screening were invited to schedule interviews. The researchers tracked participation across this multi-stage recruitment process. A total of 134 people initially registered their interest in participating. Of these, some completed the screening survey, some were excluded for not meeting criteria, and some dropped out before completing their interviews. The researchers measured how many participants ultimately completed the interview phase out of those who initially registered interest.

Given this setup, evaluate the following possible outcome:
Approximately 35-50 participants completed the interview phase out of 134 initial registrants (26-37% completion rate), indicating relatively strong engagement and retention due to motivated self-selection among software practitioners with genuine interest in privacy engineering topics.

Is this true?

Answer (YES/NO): NO